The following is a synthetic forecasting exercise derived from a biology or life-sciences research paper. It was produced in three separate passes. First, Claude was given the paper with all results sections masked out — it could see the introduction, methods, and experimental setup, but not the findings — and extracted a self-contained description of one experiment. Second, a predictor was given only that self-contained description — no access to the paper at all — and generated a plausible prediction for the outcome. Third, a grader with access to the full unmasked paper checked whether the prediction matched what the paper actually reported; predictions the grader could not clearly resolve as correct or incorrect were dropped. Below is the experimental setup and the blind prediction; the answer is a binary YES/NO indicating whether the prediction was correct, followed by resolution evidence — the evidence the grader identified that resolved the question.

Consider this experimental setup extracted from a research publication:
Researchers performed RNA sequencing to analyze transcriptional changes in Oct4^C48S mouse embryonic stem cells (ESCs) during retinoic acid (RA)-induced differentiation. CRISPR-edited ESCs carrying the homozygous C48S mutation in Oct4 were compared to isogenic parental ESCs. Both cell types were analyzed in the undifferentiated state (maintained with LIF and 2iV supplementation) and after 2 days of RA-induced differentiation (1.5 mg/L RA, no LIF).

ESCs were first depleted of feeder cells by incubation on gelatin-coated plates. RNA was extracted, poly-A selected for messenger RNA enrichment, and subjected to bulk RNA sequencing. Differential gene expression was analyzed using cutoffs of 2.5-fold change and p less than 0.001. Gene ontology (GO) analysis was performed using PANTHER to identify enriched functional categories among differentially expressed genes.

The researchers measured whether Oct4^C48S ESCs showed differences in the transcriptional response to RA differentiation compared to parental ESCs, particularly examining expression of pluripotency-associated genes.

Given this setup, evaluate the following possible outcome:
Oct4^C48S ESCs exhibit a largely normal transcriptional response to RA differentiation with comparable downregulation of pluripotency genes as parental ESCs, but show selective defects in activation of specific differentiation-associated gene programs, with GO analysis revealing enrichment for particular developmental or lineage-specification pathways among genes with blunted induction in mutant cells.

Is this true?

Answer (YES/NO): NO